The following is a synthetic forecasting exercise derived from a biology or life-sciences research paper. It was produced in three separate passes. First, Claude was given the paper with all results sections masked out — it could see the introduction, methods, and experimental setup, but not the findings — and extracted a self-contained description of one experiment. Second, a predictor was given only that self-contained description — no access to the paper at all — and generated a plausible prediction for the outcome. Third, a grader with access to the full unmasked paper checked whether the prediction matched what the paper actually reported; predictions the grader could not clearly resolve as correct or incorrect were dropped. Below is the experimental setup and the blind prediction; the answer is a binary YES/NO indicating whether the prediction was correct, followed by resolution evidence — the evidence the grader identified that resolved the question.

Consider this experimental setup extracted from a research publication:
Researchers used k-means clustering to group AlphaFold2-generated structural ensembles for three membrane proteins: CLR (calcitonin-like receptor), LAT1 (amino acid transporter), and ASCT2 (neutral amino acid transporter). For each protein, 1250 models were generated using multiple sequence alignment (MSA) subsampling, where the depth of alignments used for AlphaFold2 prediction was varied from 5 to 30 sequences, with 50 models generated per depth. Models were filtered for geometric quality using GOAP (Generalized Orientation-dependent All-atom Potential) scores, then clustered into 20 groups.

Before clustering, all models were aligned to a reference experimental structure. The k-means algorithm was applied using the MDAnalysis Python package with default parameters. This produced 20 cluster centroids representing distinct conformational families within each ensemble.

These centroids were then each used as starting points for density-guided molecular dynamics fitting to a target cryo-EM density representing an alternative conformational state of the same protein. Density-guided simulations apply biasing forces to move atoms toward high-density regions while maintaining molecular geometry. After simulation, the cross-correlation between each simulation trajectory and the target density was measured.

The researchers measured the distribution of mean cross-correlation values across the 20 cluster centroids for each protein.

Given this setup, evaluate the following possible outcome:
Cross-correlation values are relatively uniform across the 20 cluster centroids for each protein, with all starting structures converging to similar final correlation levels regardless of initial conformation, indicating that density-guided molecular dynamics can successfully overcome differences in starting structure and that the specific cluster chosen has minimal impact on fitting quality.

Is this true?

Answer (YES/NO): NO